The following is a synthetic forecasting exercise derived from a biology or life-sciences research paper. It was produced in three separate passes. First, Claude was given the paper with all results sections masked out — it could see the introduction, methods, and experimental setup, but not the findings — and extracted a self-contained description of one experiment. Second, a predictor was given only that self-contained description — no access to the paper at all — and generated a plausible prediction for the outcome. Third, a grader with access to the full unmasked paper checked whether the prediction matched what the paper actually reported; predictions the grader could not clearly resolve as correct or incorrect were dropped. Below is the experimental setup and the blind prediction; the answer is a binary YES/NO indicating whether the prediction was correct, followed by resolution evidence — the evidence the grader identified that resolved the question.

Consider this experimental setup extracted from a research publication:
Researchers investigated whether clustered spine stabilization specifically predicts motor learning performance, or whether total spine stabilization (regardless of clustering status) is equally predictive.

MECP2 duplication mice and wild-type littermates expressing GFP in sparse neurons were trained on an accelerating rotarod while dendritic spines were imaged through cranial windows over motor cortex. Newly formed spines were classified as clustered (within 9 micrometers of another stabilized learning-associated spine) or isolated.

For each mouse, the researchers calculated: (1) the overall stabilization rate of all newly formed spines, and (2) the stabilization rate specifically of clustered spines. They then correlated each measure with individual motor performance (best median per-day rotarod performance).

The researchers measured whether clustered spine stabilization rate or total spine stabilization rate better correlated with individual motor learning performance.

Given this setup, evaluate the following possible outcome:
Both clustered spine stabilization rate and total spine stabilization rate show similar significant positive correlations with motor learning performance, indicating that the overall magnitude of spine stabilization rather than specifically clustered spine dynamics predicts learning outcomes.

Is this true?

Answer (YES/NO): NO